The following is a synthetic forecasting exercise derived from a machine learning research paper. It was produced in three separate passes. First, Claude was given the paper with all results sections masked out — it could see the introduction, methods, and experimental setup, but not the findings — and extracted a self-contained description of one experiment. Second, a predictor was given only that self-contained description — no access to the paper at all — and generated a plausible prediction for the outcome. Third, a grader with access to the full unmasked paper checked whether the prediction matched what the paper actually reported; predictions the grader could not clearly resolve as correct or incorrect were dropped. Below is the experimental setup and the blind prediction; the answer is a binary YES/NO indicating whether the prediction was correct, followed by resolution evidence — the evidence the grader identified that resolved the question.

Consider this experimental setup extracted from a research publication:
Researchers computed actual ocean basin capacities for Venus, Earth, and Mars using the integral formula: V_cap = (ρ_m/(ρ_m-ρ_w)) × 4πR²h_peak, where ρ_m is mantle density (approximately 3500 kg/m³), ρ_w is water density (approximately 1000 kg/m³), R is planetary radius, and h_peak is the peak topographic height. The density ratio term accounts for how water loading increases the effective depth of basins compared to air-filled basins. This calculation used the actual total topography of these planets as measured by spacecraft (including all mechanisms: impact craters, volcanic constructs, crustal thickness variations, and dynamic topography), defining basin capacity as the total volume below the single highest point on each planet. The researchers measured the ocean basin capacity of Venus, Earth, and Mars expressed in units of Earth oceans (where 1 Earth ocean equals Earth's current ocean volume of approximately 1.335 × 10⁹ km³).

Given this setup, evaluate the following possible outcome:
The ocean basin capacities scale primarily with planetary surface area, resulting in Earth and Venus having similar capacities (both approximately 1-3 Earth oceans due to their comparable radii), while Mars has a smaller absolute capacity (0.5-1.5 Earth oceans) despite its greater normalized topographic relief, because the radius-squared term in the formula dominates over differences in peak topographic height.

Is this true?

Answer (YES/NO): NO